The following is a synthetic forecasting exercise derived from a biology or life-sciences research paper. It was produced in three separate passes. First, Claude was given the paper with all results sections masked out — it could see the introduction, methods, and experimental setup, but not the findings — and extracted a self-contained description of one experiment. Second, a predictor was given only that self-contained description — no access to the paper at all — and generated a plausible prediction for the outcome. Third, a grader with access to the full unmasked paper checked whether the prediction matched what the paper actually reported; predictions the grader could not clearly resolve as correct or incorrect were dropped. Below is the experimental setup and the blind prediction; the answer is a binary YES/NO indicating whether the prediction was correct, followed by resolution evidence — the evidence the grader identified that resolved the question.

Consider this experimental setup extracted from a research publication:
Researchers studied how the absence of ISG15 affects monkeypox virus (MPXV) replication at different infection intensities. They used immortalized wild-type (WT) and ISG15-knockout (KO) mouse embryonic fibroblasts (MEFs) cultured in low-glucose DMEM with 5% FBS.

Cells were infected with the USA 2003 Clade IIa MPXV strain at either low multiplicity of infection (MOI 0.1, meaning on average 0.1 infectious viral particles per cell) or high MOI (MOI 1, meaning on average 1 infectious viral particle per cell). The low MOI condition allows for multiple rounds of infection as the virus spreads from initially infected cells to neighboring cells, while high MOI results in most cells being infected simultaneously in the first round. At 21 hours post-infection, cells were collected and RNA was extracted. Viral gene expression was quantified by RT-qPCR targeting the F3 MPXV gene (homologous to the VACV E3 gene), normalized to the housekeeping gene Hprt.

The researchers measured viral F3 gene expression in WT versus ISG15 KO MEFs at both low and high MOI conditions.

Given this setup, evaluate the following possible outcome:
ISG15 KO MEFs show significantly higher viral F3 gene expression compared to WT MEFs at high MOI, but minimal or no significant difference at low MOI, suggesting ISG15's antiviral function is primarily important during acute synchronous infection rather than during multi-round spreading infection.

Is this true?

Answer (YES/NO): NO